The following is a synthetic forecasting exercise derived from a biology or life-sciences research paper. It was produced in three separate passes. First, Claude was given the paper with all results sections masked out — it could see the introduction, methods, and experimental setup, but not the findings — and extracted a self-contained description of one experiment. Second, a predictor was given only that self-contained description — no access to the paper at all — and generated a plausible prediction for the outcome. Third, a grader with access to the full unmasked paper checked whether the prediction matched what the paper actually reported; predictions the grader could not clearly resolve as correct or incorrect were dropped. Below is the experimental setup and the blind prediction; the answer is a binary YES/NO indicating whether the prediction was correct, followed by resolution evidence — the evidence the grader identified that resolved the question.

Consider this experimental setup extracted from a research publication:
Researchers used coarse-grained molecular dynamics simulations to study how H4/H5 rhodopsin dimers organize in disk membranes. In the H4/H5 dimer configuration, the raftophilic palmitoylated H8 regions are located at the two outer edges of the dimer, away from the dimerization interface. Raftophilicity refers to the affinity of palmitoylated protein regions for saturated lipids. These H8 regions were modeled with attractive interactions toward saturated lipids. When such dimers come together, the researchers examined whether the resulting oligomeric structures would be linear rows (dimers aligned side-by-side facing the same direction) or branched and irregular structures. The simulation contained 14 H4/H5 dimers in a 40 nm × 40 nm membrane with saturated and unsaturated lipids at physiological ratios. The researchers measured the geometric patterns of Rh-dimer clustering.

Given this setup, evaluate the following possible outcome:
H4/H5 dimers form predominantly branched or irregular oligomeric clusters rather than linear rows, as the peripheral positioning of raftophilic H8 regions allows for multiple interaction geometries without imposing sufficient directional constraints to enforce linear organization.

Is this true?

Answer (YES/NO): YES